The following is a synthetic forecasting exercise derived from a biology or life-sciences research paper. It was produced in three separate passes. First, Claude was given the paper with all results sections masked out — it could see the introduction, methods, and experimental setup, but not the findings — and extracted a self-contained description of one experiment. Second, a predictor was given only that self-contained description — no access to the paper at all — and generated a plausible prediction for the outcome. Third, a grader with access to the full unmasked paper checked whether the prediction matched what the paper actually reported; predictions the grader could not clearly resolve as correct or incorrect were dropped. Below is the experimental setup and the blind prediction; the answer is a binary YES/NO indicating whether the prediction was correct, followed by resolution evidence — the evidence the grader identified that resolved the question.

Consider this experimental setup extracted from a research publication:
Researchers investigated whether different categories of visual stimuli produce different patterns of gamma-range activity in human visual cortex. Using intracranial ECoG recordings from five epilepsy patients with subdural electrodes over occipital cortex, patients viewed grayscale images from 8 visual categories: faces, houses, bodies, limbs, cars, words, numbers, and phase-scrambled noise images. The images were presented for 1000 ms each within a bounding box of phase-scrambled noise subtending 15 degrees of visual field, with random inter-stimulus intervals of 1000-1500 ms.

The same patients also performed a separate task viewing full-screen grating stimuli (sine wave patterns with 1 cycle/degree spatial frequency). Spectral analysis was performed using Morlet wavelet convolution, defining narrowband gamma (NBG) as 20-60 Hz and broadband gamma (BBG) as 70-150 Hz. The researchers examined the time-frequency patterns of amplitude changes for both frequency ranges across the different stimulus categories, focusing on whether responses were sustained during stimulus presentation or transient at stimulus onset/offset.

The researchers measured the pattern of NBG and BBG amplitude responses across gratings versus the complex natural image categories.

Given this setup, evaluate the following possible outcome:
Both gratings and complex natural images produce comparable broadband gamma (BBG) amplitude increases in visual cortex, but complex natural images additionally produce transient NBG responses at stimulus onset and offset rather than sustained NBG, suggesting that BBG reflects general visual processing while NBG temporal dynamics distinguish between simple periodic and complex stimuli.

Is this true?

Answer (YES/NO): NO